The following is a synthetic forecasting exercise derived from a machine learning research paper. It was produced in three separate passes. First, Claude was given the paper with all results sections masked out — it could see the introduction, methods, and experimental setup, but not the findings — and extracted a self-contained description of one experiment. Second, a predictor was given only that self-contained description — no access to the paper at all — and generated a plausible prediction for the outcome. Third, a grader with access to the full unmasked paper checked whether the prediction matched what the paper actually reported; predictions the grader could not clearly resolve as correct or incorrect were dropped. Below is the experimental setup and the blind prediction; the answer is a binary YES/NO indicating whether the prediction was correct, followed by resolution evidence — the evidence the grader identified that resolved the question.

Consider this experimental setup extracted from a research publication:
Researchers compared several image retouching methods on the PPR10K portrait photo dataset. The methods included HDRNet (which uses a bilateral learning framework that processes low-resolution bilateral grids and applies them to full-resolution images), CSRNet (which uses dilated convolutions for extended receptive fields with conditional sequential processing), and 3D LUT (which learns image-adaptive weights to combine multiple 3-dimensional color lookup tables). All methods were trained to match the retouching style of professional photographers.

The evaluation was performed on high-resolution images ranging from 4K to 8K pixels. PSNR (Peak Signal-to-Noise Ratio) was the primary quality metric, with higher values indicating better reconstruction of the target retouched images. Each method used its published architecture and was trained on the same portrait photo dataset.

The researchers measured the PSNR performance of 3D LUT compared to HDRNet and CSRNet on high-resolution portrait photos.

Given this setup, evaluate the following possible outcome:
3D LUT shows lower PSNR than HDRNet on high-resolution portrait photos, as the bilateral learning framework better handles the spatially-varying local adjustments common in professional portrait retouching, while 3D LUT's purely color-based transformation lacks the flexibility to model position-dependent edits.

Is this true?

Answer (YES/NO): NO